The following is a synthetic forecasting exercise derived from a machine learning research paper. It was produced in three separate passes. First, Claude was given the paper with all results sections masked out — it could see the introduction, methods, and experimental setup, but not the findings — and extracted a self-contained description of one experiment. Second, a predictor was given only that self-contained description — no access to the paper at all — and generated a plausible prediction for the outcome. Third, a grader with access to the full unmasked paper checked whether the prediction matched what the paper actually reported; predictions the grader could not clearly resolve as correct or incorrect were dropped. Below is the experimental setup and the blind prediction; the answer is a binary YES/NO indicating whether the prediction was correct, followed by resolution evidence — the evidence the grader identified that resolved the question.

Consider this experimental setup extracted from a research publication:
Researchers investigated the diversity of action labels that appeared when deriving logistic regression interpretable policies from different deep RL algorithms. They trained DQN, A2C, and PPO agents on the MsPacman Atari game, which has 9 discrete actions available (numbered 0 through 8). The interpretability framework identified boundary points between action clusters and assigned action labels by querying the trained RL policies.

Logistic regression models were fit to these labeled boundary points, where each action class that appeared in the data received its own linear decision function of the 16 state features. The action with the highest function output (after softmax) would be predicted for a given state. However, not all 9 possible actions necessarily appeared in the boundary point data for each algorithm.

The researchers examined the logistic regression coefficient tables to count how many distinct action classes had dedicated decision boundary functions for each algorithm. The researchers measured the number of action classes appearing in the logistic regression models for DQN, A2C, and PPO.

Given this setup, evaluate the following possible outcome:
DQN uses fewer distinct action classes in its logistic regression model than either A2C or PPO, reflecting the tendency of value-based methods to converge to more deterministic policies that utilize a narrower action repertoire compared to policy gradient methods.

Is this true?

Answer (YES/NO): NO